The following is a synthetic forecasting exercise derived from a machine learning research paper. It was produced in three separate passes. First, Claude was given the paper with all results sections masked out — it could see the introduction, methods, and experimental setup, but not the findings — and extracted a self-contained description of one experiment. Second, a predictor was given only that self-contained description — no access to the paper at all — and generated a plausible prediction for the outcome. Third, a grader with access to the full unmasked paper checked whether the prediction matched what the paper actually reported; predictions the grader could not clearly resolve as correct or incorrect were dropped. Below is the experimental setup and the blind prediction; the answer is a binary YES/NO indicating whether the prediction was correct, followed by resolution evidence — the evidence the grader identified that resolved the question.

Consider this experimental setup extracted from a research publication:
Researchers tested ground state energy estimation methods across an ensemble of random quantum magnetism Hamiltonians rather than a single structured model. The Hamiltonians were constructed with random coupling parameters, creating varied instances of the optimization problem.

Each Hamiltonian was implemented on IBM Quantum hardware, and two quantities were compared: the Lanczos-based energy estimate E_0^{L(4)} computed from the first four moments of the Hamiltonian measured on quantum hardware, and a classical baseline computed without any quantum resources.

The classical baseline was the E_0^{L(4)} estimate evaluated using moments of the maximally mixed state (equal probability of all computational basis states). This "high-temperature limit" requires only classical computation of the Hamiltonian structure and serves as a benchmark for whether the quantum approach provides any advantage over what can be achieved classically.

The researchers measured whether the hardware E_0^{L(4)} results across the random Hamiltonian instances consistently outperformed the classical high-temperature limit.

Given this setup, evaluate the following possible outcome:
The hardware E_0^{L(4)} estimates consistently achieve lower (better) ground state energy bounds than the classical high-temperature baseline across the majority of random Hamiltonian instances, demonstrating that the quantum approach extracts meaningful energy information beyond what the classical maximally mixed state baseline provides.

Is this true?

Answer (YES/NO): YES